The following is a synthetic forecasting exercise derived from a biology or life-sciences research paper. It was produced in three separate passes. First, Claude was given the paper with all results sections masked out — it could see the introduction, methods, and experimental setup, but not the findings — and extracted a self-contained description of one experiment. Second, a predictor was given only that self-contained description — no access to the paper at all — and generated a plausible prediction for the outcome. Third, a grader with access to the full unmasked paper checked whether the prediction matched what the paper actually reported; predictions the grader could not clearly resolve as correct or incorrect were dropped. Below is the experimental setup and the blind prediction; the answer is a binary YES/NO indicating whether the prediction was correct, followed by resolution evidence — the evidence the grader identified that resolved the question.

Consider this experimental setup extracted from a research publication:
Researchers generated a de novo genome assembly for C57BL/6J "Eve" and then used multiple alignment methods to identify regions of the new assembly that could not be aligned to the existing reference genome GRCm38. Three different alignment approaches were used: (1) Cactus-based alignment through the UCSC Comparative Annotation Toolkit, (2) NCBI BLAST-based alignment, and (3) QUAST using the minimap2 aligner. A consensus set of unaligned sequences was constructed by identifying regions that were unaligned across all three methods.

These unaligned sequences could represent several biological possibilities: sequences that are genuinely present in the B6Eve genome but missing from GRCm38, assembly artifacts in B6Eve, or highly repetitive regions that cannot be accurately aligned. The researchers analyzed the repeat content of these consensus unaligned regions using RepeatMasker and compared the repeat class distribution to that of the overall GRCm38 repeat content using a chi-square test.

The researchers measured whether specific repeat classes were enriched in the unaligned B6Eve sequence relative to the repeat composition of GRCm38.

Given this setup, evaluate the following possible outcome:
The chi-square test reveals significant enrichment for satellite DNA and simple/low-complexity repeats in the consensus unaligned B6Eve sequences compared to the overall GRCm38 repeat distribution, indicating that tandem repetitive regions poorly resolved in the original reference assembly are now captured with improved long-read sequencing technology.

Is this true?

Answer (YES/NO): NO